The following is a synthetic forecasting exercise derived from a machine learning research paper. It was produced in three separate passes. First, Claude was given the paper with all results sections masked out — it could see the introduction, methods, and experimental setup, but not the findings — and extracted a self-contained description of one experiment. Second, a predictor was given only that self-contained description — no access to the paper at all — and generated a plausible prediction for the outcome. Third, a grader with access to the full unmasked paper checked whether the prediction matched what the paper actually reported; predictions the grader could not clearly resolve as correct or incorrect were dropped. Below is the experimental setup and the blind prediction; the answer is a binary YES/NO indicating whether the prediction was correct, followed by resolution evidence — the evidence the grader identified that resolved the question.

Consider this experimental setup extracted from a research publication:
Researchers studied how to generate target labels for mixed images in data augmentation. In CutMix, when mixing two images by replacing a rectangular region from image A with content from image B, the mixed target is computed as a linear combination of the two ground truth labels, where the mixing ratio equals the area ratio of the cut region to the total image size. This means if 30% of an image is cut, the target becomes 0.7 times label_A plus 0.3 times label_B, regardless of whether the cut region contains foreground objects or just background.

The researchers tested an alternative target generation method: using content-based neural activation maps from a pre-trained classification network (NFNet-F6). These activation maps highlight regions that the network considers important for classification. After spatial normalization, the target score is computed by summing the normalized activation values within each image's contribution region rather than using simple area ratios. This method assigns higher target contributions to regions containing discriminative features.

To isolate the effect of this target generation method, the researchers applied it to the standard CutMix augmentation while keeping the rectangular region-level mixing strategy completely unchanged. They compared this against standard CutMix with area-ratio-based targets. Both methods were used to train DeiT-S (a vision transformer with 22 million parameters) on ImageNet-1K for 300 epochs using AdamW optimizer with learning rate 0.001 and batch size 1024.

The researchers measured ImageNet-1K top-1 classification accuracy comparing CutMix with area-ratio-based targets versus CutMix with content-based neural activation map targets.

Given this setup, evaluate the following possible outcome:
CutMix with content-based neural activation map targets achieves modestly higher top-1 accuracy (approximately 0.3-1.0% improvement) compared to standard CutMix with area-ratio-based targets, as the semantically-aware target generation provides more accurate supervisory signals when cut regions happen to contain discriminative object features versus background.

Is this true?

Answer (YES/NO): YES